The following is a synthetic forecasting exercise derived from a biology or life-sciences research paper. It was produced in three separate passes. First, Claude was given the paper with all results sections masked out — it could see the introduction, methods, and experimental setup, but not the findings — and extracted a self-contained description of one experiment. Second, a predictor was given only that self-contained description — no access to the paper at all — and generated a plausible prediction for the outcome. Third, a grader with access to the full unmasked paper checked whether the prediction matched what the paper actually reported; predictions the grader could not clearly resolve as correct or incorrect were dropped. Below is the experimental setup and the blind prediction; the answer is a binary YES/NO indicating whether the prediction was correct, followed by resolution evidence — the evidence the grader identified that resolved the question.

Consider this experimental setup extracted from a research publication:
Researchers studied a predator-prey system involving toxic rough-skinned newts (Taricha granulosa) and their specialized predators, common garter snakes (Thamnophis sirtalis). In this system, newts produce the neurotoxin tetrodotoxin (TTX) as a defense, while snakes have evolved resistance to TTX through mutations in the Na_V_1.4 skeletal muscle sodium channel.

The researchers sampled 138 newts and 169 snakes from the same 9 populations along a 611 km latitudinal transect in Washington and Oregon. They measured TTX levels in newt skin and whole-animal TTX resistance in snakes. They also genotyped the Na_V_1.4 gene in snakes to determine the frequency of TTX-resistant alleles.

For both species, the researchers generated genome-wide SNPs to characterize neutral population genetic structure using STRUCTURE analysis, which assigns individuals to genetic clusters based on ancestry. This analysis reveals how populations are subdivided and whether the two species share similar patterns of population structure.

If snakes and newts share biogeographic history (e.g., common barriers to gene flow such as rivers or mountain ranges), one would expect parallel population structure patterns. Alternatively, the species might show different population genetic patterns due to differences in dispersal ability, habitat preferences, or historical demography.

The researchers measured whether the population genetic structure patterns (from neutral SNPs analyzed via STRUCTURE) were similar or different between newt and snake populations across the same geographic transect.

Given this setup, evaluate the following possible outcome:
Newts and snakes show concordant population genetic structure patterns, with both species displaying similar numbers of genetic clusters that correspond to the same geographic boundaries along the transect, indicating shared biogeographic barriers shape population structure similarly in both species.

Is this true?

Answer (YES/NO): NO